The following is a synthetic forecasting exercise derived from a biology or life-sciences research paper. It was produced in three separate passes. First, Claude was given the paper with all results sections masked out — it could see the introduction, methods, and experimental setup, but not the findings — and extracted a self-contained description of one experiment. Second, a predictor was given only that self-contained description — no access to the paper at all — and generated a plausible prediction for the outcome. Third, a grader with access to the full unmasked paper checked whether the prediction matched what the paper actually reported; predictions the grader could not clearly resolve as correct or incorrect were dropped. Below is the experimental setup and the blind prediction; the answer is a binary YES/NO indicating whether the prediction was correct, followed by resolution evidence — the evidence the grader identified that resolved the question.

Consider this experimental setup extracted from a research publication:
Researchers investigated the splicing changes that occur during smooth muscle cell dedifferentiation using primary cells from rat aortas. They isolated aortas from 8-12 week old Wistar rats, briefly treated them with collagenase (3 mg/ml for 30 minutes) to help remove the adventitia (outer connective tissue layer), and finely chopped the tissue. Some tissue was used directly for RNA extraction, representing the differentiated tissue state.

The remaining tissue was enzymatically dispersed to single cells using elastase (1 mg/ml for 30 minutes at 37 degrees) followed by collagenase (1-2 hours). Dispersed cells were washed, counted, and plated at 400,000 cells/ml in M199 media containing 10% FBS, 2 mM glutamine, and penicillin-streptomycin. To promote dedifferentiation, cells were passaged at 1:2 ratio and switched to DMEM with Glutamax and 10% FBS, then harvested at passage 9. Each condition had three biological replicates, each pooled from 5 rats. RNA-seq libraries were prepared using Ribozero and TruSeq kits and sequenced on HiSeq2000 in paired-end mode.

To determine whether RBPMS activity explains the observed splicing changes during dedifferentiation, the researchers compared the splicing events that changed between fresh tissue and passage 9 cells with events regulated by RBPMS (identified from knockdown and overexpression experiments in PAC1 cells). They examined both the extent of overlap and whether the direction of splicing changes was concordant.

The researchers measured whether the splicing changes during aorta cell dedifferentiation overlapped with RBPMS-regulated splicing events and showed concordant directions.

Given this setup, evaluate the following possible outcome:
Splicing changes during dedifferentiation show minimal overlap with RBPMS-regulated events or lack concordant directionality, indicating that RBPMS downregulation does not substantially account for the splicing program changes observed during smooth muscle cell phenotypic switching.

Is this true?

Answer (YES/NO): NO